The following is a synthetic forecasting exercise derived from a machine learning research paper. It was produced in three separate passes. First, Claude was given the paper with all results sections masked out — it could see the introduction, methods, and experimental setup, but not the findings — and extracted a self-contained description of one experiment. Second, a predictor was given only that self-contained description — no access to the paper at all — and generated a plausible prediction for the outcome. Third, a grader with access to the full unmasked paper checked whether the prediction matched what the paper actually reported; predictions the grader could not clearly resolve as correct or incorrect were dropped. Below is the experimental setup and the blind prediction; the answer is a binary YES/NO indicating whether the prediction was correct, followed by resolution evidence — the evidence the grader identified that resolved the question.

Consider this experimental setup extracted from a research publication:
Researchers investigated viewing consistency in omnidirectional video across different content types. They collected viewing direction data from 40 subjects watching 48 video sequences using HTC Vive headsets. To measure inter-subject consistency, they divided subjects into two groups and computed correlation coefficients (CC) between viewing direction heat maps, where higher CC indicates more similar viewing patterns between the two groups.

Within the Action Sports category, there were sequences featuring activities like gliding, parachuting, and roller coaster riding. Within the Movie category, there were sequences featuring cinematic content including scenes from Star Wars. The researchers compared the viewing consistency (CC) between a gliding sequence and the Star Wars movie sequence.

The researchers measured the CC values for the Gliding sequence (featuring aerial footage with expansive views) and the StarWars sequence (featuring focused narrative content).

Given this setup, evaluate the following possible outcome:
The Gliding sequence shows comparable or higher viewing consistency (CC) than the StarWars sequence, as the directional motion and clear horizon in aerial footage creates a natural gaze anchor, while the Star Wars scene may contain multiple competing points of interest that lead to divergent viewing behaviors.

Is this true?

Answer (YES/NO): NO